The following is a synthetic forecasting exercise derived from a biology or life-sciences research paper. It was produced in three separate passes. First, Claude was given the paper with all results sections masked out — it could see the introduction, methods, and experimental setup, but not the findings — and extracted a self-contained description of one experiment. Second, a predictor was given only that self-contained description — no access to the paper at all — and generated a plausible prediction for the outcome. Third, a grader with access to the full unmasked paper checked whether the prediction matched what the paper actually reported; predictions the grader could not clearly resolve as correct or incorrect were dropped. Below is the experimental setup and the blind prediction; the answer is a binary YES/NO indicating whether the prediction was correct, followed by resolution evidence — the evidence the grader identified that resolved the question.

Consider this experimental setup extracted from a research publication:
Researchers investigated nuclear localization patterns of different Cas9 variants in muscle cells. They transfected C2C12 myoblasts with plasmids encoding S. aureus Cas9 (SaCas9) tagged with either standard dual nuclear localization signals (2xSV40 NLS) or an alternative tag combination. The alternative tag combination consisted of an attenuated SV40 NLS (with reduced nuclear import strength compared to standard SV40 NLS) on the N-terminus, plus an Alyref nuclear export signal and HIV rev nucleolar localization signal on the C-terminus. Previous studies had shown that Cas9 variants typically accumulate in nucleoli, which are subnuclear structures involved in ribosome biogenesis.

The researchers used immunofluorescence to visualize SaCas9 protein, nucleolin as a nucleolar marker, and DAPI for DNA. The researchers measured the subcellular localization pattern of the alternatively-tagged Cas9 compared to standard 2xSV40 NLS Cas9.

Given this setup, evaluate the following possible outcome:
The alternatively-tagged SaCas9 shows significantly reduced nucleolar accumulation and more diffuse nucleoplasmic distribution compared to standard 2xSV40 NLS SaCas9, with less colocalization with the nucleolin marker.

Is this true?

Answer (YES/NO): NO